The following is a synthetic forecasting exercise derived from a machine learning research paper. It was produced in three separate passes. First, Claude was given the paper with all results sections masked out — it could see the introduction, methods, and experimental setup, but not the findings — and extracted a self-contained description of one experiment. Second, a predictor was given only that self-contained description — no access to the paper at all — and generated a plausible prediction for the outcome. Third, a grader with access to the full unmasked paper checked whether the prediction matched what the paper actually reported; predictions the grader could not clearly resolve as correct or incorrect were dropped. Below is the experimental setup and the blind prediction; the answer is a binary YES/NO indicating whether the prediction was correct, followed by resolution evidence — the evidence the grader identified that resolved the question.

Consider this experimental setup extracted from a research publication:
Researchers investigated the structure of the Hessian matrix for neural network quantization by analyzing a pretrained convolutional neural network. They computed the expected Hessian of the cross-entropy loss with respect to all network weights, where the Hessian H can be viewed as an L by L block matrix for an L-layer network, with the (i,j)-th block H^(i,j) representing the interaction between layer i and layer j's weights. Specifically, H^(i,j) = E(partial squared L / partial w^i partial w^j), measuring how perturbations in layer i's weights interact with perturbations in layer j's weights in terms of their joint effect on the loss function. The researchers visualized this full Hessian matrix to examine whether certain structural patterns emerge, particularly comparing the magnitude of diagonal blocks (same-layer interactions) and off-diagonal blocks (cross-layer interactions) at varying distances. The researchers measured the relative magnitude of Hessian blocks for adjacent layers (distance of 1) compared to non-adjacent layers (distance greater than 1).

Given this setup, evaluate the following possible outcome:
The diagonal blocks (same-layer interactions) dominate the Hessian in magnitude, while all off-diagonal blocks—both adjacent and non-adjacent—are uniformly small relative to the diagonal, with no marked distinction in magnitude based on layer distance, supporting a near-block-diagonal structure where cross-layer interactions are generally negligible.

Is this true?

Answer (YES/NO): NO